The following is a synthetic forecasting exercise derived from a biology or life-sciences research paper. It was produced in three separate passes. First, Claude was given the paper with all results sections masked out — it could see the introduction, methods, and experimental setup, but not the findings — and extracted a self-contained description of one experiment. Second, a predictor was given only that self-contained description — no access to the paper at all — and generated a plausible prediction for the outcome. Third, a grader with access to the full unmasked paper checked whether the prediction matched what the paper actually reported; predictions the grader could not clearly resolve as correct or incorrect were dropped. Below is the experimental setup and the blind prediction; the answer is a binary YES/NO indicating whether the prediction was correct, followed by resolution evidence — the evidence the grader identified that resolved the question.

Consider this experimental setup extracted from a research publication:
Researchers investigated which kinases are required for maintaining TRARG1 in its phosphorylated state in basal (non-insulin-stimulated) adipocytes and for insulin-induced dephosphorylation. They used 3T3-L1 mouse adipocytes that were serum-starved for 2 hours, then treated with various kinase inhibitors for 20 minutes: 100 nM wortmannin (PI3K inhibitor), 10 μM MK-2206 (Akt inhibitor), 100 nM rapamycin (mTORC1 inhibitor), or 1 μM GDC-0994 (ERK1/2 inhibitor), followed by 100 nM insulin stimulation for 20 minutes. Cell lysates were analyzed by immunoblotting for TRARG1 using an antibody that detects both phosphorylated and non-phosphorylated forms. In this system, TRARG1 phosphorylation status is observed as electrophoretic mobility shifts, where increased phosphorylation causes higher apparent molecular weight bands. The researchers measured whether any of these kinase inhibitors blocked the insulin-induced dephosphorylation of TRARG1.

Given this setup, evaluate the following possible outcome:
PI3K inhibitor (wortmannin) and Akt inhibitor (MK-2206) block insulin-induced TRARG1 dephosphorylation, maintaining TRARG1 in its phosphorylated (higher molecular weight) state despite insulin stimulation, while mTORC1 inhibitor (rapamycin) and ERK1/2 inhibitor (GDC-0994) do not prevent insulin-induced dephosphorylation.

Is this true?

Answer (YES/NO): YES